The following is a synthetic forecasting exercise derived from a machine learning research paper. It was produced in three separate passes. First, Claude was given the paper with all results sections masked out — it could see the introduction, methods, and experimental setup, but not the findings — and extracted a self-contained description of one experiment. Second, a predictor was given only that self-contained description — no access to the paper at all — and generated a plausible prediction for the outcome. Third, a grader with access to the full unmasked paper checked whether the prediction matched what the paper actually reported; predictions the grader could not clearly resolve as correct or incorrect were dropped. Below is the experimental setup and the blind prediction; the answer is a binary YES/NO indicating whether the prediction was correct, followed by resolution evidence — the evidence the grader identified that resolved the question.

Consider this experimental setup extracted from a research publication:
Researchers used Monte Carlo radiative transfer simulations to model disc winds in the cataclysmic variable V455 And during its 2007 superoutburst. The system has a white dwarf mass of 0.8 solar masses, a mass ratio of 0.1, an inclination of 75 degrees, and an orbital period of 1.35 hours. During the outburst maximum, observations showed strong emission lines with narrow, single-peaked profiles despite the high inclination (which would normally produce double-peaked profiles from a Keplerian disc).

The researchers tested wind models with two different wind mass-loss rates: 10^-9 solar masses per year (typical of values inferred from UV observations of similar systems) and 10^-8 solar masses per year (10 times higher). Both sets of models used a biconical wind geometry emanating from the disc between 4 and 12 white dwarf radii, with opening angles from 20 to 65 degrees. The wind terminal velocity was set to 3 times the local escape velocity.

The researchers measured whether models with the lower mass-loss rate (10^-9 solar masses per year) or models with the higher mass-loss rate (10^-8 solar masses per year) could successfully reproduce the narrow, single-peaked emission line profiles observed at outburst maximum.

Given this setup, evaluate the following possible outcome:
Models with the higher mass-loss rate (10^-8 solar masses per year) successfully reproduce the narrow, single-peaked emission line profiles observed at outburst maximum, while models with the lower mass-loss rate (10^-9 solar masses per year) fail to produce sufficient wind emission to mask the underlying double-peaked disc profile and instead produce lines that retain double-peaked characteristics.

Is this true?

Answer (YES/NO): NO